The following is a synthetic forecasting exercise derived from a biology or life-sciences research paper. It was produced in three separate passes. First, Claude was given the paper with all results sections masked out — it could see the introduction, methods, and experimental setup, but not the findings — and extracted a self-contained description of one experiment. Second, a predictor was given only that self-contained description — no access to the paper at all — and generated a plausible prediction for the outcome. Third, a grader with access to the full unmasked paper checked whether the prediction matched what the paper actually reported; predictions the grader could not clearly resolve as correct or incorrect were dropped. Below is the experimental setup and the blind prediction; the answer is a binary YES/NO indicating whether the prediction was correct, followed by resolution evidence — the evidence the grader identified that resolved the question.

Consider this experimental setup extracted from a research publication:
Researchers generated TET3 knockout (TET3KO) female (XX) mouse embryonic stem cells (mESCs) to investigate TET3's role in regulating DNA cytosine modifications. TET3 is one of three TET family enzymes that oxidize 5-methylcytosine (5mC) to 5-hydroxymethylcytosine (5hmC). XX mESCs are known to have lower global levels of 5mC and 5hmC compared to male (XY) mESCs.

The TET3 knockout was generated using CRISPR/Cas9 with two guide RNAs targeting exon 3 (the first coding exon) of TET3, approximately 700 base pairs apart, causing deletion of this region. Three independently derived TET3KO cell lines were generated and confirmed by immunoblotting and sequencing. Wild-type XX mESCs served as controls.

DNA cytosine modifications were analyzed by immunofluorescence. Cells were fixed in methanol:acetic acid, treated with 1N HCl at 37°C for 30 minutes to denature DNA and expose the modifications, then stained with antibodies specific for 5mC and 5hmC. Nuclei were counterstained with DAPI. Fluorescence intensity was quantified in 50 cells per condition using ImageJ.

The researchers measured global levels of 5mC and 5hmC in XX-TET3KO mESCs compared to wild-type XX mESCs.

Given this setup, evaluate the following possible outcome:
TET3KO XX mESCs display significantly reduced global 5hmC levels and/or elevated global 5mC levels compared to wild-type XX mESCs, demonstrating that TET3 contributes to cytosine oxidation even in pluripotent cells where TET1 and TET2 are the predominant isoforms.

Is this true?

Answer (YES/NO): NO